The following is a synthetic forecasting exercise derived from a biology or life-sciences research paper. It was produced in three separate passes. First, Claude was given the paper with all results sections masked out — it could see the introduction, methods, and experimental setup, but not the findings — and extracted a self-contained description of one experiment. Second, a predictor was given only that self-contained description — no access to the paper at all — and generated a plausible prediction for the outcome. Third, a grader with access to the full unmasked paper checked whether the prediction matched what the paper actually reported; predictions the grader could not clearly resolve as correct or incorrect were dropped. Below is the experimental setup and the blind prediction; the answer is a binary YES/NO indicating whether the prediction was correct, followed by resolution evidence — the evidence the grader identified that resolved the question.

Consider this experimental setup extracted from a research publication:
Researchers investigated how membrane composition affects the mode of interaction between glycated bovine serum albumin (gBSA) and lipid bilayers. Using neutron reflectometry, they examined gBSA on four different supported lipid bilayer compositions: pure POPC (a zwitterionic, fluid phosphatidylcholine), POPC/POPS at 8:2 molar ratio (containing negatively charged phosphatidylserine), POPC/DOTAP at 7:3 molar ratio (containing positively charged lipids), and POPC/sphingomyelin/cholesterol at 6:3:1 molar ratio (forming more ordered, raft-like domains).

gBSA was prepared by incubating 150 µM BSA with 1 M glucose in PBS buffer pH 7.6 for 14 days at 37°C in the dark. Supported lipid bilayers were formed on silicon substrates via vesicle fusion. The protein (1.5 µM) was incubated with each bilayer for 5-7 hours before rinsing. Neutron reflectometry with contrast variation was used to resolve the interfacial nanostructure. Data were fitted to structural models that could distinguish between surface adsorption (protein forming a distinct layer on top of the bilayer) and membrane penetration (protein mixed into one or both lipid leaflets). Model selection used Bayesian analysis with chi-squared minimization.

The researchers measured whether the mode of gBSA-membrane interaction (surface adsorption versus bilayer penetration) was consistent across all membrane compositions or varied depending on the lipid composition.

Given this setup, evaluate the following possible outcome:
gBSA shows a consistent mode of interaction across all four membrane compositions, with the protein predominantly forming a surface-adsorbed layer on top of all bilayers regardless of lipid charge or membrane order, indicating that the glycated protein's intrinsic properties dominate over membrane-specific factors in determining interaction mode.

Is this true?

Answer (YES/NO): NO